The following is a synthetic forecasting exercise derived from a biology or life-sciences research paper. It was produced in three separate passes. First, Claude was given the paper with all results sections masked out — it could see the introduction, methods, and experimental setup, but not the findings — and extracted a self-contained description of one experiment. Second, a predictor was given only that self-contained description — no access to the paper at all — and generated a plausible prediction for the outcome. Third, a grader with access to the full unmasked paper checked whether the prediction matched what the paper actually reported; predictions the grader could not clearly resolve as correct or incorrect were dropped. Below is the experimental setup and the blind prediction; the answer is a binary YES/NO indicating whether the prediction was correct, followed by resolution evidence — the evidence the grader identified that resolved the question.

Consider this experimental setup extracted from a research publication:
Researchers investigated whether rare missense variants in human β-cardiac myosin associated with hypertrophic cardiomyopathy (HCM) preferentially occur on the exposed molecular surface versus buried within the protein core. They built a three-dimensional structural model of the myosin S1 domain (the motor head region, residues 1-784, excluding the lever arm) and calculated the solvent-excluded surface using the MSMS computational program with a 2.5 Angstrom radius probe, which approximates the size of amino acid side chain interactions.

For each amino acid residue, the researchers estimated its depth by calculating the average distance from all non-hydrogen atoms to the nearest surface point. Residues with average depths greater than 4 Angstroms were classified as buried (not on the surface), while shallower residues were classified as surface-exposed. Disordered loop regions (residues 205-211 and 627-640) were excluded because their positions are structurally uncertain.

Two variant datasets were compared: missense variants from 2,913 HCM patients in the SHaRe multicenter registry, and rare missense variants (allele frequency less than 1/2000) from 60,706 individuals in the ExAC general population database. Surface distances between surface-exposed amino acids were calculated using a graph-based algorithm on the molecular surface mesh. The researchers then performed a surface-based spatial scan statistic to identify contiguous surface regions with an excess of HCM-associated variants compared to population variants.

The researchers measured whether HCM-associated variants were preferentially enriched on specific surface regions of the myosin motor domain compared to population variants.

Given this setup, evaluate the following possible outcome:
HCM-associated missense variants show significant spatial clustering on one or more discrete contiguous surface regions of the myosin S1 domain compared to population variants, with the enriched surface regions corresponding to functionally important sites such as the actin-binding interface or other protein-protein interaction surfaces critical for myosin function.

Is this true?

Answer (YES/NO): NO